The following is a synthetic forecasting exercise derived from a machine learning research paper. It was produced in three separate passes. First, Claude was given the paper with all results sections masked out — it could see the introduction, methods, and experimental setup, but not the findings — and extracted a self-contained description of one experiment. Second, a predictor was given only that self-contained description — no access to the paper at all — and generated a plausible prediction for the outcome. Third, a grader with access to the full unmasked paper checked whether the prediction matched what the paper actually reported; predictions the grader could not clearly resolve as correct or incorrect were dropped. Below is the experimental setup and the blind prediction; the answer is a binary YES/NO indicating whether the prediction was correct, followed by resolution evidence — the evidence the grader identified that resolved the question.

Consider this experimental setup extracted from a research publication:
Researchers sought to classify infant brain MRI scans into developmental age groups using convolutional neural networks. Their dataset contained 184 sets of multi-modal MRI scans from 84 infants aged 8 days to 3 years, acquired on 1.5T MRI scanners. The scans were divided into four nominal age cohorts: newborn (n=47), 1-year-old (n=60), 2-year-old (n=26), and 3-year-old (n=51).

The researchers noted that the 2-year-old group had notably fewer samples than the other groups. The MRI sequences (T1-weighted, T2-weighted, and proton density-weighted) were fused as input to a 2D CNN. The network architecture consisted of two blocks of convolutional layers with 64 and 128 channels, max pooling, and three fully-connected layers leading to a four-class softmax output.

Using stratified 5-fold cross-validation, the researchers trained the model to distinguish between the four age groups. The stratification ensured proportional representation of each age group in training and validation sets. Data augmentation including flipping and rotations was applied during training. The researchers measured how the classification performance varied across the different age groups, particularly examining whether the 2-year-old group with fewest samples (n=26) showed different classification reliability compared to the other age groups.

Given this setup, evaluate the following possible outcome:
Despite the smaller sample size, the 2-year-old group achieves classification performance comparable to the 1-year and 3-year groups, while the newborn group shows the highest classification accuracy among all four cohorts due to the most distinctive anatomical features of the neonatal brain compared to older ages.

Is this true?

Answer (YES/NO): NO